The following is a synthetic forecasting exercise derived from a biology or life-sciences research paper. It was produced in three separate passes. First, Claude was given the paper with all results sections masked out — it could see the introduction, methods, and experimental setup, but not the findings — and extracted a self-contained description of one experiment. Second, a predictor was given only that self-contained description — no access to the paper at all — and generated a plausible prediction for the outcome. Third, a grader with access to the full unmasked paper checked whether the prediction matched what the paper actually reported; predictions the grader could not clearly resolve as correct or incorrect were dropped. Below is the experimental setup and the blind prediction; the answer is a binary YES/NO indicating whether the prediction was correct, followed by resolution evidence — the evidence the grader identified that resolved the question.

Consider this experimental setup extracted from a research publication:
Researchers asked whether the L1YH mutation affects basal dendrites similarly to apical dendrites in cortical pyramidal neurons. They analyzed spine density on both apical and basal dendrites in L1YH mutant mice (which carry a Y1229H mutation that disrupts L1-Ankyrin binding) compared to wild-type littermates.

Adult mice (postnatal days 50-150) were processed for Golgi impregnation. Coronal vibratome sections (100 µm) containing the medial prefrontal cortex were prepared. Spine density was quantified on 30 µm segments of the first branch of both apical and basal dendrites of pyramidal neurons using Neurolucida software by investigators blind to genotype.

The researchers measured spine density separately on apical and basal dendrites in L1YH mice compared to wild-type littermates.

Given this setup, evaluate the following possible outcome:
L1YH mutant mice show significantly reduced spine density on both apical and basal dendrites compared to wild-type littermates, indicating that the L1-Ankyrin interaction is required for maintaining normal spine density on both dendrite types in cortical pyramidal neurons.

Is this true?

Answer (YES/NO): NO